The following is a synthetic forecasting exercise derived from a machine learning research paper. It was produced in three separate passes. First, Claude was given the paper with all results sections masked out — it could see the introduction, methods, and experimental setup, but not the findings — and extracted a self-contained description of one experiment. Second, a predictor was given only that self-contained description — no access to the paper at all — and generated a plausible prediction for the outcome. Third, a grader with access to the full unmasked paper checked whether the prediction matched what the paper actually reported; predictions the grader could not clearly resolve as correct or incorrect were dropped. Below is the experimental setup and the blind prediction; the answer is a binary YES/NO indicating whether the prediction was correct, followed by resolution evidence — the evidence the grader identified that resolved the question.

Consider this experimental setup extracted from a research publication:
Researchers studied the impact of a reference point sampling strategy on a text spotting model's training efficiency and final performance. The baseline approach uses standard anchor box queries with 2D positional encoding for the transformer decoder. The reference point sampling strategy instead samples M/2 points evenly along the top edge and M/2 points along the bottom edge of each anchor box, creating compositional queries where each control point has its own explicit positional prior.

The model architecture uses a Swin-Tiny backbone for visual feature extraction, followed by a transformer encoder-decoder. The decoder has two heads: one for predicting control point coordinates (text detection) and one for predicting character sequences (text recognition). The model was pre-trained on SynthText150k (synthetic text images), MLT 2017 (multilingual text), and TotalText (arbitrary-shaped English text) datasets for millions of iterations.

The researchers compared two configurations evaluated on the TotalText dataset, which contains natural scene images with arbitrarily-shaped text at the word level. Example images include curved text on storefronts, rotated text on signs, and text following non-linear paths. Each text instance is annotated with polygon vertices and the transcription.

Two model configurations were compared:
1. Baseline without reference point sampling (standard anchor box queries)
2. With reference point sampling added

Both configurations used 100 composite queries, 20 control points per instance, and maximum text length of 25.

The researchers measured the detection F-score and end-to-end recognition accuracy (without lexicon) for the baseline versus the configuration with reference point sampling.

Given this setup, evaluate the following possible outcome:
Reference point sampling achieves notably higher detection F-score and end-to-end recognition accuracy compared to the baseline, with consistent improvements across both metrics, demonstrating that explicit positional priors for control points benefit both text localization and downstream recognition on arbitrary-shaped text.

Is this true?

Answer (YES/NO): YES